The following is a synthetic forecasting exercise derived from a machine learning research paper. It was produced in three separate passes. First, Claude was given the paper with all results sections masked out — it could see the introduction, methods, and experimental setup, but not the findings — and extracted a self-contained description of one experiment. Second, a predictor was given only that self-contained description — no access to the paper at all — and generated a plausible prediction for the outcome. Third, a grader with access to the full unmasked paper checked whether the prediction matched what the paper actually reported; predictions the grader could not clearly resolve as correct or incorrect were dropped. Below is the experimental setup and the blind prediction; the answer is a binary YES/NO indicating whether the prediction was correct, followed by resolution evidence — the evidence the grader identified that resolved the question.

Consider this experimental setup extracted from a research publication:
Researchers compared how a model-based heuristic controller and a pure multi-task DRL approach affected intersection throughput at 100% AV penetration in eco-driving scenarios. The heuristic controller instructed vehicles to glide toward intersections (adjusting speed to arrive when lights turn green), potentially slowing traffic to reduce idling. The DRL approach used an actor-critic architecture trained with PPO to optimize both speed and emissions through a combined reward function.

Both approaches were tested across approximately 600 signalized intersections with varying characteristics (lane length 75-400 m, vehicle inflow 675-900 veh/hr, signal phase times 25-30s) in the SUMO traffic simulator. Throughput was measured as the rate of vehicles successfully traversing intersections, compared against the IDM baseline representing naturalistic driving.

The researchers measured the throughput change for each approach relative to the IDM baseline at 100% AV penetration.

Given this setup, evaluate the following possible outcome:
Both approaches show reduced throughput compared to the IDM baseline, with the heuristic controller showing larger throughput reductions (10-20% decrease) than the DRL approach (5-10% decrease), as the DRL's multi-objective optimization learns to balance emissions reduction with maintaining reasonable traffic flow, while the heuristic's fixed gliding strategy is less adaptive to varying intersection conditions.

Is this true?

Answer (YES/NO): NO